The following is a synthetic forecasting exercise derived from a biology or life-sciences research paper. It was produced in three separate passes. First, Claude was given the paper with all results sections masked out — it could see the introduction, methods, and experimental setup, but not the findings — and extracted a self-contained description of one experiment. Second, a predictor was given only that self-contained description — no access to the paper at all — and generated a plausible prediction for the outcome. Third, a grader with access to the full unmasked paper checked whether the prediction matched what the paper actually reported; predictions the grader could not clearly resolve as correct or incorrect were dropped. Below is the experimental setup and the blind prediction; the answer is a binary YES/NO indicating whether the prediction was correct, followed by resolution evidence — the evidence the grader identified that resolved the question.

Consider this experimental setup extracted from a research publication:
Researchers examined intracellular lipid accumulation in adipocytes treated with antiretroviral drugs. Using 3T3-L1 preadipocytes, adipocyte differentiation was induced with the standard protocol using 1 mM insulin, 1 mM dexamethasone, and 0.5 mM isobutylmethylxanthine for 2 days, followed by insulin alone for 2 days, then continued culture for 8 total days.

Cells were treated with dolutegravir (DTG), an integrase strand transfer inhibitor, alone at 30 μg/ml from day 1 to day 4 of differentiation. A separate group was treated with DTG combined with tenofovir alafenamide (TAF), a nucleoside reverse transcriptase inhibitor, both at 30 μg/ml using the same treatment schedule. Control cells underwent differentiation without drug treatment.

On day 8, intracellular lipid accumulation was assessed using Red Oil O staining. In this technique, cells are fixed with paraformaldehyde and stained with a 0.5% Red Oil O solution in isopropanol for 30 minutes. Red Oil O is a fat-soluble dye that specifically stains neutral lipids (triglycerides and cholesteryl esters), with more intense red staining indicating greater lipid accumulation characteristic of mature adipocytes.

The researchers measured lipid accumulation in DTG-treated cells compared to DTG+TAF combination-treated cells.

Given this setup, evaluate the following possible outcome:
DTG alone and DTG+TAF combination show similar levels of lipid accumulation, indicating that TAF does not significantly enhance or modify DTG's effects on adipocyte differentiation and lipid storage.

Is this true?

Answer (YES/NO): NO